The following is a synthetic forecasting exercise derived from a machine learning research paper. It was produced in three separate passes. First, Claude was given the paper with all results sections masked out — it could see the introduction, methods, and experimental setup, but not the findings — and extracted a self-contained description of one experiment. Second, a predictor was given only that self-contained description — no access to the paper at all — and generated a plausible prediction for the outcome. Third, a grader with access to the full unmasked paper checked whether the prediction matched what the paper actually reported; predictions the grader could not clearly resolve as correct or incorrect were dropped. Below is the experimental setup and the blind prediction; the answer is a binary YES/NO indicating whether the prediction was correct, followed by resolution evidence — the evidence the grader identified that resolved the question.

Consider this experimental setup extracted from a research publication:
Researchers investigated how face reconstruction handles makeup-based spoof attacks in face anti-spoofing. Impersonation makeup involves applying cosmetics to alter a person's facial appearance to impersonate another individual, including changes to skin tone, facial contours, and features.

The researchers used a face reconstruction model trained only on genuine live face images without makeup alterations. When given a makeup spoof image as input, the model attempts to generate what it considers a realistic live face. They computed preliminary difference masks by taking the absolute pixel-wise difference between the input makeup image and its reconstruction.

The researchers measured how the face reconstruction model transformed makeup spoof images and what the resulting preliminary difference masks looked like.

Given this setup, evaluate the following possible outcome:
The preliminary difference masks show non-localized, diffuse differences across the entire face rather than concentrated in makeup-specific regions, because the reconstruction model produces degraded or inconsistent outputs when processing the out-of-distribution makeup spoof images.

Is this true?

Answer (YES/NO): NO